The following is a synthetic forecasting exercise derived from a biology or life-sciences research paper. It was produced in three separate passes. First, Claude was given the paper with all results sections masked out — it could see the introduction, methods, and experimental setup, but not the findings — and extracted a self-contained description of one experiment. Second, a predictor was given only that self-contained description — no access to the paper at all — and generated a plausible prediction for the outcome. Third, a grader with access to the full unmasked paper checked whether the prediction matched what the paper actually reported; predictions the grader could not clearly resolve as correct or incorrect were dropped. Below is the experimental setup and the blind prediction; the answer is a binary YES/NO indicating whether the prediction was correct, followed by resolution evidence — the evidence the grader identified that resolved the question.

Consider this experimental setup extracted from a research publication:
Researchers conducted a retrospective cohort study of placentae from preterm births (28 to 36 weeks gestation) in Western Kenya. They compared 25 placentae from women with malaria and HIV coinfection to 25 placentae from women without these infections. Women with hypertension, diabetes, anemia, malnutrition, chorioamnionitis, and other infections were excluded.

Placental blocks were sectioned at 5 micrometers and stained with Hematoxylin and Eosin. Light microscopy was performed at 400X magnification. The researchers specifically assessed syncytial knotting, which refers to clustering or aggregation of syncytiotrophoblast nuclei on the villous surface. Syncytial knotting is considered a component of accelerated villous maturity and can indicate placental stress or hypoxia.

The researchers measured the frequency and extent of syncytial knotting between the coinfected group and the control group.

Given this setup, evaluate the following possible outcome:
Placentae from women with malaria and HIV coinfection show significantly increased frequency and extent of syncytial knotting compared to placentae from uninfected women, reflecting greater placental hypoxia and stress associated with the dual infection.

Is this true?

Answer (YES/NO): YES